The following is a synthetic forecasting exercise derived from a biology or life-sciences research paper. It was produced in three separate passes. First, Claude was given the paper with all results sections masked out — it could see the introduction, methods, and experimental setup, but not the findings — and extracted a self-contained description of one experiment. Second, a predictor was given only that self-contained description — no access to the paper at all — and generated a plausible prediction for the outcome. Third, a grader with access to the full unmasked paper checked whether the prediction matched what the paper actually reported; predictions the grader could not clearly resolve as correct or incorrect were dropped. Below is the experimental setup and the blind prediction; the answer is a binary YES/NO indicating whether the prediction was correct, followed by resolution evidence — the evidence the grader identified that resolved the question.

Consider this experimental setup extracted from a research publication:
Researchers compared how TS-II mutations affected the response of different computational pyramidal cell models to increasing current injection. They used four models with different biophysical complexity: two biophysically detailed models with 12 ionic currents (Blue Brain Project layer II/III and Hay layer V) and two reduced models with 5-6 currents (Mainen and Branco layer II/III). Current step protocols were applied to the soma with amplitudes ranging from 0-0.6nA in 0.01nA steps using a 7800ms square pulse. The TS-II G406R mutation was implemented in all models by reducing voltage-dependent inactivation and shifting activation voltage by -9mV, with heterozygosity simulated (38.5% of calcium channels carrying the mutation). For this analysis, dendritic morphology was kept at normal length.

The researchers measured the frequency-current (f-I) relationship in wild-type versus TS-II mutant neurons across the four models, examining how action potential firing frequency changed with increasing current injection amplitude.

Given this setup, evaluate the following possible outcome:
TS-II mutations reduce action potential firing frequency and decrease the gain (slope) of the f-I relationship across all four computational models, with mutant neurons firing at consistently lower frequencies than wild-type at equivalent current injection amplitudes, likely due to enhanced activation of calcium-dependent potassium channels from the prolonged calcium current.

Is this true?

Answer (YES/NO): NO